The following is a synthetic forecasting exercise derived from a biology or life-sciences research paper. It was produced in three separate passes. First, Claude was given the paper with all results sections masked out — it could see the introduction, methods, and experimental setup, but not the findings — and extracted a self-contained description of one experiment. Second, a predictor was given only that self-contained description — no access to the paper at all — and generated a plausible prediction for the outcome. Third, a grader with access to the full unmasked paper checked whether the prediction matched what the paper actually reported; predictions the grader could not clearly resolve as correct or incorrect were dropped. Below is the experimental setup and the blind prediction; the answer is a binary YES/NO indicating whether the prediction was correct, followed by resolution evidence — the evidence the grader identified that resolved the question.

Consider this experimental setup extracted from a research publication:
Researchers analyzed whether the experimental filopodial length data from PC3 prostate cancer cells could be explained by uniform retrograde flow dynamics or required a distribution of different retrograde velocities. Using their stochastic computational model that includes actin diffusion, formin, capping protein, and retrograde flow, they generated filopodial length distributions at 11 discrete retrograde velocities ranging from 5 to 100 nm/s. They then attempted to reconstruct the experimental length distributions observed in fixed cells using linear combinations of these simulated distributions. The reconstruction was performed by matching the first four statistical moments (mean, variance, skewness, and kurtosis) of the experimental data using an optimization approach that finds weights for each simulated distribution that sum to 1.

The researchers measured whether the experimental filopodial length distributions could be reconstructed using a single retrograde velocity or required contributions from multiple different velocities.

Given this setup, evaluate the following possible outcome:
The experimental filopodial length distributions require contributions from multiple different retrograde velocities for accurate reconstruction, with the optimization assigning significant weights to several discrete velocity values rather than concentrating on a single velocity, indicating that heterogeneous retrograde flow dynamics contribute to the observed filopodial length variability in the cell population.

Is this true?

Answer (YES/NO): YES